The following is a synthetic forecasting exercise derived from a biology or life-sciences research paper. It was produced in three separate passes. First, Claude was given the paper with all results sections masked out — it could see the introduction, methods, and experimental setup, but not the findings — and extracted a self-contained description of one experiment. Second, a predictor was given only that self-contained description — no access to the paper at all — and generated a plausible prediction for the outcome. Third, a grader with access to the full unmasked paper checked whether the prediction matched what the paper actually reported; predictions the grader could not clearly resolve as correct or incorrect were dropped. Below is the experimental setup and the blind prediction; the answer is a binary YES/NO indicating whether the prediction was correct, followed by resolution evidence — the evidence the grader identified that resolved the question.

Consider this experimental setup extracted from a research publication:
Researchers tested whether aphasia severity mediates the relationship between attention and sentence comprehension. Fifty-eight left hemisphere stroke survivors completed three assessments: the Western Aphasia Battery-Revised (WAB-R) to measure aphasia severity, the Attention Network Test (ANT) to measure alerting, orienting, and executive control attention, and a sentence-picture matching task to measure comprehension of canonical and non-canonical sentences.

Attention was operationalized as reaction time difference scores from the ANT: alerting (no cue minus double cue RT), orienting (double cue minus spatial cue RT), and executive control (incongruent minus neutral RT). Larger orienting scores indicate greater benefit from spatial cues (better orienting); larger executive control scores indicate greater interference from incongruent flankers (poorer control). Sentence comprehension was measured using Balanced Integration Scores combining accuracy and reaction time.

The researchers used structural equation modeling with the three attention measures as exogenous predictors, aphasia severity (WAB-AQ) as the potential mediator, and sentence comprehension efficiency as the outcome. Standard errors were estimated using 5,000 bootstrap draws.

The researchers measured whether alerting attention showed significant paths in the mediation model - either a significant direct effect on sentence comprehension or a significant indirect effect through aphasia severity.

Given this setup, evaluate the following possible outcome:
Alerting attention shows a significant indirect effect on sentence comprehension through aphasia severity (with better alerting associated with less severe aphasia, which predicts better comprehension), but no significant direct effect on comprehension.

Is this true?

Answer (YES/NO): NO